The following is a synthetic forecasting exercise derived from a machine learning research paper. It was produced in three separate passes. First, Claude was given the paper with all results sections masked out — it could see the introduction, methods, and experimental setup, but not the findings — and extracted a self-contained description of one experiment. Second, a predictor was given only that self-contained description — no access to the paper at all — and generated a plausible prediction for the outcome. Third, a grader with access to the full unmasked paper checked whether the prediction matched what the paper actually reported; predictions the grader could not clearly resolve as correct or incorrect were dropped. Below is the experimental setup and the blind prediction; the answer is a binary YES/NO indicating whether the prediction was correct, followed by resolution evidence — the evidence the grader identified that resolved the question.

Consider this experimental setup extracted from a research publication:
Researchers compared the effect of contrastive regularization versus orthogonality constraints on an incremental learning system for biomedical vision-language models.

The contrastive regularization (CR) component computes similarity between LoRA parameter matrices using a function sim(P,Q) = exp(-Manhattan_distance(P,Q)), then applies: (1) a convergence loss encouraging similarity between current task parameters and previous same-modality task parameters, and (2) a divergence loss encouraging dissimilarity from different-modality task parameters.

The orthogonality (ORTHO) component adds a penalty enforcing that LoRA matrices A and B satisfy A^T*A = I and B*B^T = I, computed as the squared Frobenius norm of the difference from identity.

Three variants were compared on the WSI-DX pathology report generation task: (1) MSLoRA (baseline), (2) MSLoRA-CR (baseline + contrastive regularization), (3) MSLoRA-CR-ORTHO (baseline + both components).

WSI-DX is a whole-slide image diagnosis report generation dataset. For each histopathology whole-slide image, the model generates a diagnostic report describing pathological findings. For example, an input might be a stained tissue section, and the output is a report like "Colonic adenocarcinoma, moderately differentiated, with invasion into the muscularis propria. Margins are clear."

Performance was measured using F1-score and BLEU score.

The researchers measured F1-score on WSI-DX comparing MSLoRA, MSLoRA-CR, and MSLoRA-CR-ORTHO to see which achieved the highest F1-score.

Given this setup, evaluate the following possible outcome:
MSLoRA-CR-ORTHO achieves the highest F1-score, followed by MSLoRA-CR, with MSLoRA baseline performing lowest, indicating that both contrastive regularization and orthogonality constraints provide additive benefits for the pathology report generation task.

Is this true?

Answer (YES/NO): NO